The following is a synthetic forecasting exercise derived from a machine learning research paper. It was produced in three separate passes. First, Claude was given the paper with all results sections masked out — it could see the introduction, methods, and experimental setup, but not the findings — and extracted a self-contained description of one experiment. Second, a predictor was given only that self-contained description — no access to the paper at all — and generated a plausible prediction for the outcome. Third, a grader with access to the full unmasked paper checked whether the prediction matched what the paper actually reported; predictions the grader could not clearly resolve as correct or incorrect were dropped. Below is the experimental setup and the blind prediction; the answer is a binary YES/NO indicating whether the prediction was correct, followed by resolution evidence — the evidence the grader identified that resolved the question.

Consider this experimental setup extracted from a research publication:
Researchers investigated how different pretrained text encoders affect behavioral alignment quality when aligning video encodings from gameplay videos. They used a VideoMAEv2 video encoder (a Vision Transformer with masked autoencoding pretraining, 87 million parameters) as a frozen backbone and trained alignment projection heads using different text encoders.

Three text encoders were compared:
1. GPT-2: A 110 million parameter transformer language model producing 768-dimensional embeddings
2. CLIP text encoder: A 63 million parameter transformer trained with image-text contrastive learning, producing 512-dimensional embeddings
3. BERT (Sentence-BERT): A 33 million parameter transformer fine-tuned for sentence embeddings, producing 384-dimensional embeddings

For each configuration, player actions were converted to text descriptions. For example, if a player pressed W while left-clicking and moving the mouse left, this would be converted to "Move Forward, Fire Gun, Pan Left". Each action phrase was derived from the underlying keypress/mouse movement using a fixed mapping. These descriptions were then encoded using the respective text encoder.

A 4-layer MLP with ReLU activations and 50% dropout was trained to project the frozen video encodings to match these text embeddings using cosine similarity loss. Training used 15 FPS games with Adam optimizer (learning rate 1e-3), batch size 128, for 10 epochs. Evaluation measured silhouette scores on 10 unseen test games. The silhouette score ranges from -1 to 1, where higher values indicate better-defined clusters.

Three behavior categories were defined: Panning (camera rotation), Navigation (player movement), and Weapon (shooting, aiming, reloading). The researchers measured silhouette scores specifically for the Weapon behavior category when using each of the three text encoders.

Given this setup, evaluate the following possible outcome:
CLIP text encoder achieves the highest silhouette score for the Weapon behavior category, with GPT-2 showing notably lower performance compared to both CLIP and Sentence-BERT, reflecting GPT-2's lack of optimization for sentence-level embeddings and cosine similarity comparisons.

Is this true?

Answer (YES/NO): NO